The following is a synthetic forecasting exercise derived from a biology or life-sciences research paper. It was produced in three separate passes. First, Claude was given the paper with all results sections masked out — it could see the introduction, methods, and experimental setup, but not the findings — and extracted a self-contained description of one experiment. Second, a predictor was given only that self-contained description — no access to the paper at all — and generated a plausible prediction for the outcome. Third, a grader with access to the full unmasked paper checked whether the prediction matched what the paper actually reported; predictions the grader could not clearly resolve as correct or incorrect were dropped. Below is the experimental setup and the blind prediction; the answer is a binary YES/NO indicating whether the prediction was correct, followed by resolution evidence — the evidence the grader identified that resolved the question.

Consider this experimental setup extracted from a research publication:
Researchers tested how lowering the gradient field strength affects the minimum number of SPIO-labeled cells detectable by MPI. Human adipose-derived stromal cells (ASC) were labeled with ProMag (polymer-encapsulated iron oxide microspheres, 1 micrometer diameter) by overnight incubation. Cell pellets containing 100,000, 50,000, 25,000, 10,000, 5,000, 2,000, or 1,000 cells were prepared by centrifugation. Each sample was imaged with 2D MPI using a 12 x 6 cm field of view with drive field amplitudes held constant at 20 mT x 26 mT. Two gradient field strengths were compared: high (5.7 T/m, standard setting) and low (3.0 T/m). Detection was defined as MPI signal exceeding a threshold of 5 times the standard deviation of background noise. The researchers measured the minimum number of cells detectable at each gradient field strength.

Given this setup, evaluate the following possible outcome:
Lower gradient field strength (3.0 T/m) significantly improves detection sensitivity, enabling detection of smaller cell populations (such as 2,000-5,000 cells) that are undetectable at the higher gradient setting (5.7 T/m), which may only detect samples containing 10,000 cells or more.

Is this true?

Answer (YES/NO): NO